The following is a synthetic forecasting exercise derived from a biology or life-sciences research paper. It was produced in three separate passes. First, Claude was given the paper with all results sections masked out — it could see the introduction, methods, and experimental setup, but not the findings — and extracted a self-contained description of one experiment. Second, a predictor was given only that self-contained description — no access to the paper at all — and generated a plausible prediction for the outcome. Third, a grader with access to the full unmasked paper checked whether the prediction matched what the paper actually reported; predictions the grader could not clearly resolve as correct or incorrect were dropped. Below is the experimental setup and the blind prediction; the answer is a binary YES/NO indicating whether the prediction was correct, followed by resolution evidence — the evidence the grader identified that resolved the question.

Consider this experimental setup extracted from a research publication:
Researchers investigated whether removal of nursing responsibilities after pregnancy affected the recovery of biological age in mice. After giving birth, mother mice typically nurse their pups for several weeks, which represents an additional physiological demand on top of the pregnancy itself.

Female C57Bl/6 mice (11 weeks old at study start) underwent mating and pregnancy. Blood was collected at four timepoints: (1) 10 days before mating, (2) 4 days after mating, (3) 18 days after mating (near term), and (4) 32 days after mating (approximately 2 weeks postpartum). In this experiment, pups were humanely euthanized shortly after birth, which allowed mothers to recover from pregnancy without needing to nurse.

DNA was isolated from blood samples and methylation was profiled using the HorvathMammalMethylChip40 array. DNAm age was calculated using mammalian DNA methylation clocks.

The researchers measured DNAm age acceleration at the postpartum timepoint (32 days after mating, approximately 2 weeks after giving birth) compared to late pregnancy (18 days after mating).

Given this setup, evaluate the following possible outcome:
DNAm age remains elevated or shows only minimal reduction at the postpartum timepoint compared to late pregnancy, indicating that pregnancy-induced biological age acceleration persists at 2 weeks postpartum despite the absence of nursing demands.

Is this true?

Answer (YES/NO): NO